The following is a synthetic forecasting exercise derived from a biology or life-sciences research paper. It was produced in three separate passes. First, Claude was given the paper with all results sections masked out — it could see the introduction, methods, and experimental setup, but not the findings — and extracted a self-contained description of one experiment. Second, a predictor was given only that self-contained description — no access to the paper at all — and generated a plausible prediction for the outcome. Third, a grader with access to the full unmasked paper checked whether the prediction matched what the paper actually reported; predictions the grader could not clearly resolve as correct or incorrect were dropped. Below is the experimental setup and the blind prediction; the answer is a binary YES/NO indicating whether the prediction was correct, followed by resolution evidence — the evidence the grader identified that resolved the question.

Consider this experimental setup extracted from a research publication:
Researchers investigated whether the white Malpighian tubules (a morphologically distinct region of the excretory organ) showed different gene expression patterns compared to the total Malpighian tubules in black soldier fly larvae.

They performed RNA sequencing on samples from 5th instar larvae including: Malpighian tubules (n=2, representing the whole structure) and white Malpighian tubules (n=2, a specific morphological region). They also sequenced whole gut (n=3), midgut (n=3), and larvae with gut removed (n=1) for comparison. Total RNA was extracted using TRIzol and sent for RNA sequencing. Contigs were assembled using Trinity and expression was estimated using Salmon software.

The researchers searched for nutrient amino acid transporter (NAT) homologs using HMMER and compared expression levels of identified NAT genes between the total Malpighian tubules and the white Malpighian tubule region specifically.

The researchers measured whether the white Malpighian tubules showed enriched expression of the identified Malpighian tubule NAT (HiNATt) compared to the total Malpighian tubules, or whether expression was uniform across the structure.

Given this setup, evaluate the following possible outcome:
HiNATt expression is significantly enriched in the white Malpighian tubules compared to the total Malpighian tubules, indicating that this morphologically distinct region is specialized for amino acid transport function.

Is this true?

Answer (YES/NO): NO